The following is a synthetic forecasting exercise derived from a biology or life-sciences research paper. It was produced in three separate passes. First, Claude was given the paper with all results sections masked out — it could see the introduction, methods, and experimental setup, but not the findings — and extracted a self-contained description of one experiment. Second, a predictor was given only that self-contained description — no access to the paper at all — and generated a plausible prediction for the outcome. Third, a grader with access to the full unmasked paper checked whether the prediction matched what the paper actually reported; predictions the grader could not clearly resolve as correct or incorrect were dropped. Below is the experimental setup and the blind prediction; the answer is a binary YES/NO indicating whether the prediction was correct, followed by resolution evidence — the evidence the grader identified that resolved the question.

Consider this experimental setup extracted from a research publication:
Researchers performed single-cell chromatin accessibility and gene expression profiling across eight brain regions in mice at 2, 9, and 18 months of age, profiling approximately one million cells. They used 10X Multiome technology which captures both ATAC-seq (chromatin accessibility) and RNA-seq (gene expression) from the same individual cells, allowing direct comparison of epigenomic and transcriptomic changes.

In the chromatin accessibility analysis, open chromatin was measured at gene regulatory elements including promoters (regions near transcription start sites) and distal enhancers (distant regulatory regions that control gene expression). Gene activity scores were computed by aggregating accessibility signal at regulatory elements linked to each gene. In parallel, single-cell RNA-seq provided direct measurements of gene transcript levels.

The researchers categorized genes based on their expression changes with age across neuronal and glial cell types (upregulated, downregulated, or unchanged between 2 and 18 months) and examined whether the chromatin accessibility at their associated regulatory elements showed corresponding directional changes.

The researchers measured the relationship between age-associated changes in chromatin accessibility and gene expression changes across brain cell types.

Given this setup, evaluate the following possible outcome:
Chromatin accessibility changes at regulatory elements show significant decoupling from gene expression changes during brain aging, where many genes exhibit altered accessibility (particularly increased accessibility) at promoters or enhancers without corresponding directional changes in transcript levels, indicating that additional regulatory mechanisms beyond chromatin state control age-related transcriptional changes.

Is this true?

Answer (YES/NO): NO